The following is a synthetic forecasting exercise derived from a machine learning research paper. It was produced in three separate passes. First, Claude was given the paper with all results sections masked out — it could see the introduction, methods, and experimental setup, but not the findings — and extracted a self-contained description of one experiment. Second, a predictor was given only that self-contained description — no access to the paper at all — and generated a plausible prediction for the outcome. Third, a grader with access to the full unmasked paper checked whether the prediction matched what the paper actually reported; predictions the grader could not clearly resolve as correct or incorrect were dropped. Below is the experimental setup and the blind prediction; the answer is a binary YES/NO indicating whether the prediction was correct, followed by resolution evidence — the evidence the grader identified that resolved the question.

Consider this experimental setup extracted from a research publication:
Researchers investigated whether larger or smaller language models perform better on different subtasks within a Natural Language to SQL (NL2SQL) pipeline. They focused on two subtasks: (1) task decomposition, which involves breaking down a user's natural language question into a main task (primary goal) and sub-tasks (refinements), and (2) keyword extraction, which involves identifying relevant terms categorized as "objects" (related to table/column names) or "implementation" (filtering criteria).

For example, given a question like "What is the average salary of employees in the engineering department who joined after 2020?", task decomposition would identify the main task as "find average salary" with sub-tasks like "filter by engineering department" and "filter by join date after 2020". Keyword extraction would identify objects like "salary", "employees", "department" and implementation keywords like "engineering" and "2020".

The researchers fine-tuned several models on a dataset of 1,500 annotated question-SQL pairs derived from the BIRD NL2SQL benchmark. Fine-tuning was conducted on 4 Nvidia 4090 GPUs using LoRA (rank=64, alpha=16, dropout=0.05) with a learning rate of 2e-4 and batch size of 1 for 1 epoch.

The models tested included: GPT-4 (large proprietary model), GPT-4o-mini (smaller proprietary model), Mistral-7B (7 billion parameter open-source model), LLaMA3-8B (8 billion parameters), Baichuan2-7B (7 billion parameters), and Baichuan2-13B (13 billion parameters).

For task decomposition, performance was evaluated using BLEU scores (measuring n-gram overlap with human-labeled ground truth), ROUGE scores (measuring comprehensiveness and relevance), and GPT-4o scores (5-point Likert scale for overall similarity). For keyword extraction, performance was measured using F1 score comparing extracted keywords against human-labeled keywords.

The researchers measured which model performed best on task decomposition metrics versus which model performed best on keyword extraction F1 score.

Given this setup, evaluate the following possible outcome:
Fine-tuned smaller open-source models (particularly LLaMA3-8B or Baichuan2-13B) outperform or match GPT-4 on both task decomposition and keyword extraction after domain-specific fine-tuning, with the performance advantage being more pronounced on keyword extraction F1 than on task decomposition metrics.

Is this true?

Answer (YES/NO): NO